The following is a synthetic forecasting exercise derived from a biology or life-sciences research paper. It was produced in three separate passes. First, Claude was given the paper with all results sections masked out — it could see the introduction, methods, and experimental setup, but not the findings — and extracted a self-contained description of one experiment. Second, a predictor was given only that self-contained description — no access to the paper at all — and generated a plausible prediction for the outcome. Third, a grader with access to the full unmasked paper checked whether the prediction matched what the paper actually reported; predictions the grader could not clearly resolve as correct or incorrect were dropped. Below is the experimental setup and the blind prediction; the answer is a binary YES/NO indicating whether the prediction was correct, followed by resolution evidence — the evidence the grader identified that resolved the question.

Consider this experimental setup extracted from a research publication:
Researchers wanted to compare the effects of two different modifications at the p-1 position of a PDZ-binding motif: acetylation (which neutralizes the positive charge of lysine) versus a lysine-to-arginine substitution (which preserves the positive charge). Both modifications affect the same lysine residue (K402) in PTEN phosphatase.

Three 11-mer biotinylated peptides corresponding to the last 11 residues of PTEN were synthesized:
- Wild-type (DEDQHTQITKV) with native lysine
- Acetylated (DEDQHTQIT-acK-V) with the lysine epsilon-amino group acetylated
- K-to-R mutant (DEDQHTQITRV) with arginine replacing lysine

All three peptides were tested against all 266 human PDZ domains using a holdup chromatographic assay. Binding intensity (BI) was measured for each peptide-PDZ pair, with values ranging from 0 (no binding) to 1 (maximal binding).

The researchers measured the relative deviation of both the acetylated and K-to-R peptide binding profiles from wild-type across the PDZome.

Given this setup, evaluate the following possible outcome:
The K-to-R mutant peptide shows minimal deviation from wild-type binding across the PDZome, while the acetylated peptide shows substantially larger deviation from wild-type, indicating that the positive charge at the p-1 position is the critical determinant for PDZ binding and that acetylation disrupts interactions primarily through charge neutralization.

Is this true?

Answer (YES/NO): NO